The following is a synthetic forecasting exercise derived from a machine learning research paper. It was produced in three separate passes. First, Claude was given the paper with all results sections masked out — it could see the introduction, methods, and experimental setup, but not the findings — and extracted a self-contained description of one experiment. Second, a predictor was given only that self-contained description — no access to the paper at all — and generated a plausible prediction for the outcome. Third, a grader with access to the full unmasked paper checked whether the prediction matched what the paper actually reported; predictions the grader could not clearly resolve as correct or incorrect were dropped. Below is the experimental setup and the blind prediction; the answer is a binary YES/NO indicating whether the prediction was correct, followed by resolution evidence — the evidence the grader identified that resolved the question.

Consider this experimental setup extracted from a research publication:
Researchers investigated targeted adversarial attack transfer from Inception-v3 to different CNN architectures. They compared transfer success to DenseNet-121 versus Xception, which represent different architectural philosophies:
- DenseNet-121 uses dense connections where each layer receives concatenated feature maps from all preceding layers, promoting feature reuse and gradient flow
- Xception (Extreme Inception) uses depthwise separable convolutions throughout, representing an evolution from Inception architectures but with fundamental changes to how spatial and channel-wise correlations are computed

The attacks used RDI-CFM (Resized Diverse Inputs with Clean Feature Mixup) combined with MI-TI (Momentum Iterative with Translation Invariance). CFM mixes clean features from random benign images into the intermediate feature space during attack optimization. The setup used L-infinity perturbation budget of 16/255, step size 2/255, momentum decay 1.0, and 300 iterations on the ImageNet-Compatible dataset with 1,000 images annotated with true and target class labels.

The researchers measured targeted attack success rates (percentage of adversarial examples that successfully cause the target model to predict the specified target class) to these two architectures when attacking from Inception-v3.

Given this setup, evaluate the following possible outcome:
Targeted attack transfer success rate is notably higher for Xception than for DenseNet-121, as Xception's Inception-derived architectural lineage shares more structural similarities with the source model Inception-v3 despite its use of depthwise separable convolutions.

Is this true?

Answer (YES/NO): NO